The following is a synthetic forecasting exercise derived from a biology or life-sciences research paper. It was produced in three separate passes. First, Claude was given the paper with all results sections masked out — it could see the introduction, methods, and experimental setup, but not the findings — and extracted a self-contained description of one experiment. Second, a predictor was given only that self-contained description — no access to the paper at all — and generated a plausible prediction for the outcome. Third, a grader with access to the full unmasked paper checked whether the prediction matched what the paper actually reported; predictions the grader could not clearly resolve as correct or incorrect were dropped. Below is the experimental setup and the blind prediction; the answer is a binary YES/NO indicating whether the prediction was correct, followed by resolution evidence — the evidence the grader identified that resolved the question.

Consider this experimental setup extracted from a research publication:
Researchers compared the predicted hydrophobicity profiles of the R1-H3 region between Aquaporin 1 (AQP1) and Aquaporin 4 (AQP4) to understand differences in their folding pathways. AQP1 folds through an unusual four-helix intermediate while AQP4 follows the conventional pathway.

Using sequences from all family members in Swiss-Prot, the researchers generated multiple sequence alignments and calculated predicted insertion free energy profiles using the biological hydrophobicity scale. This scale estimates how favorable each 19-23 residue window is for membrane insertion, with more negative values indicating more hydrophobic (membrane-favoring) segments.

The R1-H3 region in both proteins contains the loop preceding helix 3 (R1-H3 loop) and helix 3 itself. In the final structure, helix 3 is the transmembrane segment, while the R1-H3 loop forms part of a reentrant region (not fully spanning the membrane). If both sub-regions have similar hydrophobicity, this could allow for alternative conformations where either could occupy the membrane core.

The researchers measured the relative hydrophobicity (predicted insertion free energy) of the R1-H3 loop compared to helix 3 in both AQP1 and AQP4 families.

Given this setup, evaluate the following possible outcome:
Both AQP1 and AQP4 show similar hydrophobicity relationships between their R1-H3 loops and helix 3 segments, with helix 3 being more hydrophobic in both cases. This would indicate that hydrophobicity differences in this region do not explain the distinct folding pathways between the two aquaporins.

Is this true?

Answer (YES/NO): NO